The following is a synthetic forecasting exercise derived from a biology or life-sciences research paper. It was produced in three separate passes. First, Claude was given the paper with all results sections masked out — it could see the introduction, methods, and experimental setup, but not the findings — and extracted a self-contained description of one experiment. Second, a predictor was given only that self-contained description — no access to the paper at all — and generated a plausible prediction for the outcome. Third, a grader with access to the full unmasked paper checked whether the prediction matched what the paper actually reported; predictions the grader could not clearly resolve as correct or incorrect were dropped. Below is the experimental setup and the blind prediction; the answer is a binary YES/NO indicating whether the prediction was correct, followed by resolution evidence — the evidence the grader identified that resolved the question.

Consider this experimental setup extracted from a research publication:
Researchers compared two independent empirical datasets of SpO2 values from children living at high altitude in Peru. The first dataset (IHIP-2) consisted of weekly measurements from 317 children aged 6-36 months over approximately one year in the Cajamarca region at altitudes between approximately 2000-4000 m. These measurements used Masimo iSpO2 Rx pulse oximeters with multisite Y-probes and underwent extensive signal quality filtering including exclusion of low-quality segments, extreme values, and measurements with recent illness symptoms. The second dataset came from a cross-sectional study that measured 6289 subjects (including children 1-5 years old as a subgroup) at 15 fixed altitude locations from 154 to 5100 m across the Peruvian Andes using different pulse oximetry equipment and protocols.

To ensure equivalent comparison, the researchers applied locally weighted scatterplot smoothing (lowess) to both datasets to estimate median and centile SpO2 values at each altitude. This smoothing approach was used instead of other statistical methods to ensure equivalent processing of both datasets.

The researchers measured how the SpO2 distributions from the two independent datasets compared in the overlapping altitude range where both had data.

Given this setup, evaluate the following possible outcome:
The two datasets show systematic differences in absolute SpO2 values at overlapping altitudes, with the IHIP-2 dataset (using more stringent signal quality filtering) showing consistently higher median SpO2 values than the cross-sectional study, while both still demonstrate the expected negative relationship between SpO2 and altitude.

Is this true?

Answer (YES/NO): NO